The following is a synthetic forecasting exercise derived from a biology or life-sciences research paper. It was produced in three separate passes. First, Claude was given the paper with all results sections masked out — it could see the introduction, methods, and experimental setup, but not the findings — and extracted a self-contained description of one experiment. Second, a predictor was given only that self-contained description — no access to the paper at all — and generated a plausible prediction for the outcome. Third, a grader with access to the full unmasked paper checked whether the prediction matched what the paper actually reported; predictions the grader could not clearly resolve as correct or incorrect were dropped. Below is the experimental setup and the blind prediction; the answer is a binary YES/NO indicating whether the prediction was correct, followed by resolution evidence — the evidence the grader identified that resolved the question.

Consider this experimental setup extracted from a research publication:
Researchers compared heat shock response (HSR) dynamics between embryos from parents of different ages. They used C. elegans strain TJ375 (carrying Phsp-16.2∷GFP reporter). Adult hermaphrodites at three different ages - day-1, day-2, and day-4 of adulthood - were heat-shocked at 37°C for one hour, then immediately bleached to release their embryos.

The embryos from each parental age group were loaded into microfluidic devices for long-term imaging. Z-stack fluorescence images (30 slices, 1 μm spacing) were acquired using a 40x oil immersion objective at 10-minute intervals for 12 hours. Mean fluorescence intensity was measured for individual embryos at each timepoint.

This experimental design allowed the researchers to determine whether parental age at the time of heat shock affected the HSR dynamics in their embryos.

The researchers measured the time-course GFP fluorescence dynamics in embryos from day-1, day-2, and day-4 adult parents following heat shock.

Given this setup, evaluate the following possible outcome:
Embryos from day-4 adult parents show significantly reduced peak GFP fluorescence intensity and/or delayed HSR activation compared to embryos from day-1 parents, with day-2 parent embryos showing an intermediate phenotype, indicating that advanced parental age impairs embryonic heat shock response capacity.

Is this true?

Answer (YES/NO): NO